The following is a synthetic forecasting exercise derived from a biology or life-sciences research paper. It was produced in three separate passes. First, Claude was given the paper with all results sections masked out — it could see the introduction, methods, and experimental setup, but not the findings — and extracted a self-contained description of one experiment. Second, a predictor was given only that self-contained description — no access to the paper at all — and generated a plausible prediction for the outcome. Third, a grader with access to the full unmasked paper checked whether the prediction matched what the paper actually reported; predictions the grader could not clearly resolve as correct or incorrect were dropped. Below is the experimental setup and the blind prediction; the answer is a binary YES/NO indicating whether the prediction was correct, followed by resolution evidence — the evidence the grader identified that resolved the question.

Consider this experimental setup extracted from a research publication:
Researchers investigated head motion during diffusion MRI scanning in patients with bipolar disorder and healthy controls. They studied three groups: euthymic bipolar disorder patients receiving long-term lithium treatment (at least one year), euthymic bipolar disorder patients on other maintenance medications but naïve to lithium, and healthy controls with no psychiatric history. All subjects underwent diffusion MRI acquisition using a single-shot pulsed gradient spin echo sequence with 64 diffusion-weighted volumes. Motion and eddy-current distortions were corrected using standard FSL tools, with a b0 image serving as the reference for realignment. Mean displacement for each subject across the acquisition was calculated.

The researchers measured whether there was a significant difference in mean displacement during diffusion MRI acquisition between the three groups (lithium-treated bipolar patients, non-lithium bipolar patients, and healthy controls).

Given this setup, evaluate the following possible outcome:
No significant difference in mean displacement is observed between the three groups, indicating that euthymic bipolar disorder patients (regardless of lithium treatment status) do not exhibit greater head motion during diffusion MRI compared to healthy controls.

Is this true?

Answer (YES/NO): YES